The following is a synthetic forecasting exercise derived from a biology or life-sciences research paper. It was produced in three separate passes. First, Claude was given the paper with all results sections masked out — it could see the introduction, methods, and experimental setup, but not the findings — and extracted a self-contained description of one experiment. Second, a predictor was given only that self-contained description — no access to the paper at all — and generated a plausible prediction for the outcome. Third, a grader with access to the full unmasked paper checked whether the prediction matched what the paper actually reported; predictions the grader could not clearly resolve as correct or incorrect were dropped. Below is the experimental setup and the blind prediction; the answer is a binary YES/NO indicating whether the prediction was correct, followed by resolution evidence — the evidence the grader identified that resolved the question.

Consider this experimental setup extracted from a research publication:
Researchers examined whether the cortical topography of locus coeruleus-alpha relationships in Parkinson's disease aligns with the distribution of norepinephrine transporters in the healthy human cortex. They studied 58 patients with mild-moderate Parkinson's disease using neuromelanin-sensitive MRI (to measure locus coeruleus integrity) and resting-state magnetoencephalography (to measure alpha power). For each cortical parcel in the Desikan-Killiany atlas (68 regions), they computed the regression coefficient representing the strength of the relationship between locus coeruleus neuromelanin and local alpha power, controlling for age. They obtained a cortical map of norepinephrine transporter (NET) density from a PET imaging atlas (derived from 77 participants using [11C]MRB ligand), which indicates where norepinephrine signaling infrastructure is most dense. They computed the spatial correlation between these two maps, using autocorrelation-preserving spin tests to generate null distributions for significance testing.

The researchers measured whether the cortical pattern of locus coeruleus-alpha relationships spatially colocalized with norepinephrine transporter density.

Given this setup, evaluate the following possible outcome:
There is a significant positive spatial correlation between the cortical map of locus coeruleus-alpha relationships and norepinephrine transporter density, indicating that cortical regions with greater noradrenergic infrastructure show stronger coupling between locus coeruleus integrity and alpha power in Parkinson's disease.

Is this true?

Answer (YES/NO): NO